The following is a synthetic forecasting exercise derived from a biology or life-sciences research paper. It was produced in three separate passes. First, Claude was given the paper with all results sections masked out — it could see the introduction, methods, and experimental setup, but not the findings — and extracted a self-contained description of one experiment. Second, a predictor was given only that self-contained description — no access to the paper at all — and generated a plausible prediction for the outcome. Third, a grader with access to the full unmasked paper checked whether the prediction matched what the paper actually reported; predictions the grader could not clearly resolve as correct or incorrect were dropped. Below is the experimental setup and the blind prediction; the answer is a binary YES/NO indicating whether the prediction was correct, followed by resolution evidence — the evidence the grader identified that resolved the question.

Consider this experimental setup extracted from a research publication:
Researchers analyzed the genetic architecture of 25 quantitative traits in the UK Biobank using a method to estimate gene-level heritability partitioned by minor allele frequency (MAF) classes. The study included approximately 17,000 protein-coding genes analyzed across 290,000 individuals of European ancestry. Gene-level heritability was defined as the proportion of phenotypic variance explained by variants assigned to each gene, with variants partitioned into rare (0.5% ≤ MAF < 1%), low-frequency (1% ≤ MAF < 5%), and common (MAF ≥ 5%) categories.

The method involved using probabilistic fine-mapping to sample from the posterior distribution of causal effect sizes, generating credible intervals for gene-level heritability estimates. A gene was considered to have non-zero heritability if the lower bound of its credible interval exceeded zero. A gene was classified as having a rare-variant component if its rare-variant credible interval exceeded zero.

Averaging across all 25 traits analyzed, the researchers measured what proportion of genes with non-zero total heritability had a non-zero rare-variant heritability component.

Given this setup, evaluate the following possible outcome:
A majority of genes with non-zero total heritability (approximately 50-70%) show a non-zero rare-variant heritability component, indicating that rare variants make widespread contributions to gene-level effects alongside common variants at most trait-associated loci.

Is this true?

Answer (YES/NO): NO